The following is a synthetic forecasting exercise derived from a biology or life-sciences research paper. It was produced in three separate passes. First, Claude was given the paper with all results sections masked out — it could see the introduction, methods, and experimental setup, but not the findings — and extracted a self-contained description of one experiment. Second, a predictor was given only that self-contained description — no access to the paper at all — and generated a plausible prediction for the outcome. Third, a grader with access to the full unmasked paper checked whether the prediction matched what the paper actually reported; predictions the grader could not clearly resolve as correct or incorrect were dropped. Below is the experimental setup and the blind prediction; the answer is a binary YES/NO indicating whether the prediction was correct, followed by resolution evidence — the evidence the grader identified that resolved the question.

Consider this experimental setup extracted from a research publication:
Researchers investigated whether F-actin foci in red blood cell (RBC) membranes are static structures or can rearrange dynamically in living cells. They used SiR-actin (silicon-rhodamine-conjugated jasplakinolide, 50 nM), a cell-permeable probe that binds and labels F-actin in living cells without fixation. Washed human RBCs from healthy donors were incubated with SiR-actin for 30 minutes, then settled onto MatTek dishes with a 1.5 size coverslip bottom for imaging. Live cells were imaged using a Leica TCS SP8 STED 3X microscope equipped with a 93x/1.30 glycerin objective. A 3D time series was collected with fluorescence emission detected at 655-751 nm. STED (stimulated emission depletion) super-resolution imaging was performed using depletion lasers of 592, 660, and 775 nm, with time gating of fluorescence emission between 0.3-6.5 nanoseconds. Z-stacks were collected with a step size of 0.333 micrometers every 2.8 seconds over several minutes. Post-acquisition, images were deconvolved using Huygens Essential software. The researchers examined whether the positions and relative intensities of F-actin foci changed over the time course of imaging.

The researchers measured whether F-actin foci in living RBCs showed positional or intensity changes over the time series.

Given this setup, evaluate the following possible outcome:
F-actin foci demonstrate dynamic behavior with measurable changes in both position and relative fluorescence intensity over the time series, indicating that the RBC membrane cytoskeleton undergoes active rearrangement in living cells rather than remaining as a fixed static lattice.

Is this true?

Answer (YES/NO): YES